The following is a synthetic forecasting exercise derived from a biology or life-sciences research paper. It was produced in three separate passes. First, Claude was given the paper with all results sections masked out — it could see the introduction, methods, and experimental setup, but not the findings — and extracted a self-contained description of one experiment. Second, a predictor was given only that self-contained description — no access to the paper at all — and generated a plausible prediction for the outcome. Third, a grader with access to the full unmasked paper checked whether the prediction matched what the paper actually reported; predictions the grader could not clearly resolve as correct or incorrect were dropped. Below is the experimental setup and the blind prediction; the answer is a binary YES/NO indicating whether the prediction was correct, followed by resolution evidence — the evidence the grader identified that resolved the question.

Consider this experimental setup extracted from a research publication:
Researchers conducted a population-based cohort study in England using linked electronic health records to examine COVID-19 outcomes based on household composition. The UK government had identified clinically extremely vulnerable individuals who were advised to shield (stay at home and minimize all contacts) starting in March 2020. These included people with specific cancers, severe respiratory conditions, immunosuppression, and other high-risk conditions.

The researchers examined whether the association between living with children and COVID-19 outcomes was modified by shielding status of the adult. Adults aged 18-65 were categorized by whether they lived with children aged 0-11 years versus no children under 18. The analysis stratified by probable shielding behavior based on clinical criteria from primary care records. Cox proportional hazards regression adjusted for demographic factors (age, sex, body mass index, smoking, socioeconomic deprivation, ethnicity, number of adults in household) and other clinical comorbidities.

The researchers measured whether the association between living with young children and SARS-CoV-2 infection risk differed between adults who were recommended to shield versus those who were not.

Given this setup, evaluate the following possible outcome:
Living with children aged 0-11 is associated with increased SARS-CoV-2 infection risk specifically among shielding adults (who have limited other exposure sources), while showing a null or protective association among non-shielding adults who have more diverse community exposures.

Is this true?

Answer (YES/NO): NO